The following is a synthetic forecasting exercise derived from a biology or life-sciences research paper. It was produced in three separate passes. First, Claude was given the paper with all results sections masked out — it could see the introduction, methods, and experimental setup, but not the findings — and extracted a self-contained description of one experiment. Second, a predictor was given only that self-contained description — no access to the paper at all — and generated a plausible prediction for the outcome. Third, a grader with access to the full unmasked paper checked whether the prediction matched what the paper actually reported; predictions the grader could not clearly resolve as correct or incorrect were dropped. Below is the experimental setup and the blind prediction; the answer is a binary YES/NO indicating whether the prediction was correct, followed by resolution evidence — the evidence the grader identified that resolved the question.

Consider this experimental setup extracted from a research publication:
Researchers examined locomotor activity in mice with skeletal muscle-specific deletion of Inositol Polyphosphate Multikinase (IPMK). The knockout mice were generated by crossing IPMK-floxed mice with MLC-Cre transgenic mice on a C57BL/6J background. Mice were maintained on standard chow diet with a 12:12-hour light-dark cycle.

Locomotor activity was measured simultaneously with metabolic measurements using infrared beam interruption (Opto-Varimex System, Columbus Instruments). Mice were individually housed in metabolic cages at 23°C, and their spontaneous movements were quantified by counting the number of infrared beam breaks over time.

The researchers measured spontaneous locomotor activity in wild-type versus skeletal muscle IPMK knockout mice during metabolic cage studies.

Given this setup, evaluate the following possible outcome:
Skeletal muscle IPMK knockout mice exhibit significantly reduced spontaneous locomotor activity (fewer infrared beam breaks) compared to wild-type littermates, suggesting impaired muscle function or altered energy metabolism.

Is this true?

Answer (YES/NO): NO